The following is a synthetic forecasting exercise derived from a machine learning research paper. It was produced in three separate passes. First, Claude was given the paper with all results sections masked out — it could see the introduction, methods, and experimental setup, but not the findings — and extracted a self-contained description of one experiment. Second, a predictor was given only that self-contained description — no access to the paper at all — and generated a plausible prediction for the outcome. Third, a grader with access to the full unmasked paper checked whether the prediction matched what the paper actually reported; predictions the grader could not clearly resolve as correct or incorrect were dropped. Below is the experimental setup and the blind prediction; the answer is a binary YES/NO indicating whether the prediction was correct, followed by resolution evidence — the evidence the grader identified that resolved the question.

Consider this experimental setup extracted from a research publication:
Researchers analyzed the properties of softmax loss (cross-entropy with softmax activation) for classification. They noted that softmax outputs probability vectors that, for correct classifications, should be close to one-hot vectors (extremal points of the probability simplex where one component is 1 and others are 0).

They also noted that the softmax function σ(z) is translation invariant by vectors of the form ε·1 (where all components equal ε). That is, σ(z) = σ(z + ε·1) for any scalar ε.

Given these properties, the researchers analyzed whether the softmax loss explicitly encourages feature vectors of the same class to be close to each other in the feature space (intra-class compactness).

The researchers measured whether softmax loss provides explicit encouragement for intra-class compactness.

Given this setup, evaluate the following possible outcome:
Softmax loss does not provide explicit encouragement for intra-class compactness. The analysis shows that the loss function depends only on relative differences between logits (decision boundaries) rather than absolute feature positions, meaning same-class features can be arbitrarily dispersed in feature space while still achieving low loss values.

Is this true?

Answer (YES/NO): YES